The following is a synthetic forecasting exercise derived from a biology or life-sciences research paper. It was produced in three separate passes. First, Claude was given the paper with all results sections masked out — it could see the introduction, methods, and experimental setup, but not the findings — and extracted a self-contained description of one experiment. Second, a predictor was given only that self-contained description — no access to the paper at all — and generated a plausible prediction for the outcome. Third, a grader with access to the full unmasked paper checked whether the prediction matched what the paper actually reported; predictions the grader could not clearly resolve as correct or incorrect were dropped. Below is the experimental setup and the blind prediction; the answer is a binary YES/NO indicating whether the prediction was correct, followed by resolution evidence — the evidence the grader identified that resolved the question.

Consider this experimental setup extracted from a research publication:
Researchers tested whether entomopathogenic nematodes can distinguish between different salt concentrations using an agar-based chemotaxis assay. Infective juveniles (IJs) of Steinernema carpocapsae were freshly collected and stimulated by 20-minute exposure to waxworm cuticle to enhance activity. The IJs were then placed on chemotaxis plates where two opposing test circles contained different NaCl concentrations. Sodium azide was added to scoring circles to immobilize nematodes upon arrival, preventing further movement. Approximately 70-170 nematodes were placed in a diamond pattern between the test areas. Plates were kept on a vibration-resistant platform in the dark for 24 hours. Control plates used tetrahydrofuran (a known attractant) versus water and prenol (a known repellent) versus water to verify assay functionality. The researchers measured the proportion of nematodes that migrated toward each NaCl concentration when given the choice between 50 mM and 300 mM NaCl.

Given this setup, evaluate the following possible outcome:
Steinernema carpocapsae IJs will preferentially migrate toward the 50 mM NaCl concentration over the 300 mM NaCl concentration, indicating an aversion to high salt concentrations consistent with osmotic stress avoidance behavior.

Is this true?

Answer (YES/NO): NO